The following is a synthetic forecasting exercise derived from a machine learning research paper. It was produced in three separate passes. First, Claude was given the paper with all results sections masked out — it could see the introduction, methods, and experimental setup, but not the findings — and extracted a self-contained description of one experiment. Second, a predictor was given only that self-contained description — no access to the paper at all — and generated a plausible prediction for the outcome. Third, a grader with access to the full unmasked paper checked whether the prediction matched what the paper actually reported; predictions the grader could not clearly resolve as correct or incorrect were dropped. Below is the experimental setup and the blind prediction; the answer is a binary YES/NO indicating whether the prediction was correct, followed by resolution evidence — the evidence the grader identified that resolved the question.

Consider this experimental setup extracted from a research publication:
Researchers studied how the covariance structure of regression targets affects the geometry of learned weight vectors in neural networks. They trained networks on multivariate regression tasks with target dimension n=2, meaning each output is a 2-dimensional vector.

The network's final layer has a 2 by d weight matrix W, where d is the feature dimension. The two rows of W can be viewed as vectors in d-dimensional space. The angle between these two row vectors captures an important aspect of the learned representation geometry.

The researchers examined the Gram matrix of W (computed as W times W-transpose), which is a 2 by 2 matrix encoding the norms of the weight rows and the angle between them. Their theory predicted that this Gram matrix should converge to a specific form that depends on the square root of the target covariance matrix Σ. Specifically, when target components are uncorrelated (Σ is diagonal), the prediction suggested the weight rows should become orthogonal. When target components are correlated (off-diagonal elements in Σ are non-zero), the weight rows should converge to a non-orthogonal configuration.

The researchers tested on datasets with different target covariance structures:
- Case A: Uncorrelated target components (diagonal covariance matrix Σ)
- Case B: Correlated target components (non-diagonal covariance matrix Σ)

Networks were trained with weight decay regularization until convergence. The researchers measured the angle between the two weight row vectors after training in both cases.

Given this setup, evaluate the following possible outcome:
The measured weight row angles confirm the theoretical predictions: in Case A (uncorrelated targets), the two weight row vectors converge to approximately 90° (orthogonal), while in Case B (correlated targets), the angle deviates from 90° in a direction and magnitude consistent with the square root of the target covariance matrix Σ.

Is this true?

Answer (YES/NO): YES